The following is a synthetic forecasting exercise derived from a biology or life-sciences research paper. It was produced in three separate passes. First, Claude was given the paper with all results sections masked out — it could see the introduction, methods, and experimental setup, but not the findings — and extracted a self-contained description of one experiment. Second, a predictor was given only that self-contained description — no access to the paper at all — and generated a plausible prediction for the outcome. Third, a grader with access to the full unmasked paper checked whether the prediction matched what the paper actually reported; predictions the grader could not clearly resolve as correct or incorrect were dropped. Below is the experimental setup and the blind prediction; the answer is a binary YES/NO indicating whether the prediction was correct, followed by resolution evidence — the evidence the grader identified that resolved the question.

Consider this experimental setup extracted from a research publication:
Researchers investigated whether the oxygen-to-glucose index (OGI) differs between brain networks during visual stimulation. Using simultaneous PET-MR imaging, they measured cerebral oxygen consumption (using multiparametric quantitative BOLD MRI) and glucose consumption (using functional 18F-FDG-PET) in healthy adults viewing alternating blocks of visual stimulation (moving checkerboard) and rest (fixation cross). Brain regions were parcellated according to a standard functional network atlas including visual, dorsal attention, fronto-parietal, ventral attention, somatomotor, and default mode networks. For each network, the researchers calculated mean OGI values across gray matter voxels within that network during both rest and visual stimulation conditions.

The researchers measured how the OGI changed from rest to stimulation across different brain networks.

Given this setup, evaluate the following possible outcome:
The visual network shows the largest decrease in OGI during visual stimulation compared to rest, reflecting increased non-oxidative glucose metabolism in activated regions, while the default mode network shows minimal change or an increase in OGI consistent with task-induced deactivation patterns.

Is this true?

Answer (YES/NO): NO